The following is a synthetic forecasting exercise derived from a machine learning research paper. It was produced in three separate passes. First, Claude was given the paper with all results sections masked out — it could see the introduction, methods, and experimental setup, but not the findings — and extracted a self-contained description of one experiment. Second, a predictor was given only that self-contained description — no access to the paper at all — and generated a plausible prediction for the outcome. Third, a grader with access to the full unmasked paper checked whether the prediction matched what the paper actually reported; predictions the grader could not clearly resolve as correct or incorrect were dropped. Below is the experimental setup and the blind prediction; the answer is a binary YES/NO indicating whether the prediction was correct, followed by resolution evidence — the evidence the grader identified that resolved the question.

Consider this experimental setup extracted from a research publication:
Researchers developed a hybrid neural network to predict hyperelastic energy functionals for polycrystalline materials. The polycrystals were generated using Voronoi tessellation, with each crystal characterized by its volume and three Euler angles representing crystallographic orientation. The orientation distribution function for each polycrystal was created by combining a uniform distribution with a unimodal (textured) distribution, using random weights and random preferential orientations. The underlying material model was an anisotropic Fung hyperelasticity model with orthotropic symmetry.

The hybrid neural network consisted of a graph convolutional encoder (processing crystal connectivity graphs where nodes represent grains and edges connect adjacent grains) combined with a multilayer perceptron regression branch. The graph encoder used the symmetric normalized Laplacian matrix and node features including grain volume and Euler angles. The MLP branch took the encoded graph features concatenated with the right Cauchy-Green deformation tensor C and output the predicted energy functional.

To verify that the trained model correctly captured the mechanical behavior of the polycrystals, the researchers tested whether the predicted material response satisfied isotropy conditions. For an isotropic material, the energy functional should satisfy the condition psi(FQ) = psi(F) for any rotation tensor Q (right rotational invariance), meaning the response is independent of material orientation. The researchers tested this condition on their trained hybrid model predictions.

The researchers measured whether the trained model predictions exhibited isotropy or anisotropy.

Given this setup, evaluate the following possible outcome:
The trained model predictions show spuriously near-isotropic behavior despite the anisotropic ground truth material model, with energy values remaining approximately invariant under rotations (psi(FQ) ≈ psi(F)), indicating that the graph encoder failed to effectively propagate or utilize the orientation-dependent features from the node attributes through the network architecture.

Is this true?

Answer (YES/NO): NO